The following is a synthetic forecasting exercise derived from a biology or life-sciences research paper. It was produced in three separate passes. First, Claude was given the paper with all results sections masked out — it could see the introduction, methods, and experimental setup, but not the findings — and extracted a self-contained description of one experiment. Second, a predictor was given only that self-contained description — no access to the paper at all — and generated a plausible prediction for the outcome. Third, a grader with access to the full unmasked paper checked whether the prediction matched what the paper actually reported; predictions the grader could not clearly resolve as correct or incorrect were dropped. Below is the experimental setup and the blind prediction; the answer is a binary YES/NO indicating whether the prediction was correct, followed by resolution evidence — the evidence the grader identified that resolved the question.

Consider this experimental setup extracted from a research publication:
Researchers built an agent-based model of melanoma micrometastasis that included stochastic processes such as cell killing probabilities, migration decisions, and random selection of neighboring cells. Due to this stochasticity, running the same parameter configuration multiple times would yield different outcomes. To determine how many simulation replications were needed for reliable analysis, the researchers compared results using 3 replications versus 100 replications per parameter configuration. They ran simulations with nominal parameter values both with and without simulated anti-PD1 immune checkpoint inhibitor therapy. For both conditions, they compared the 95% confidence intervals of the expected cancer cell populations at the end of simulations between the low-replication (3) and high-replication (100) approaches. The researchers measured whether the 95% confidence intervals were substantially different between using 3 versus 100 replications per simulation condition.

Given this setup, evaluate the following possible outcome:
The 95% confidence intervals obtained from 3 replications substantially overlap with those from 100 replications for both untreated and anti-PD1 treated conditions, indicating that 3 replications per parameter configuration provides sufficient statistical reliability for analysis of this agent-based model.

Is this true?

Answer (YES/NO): YES